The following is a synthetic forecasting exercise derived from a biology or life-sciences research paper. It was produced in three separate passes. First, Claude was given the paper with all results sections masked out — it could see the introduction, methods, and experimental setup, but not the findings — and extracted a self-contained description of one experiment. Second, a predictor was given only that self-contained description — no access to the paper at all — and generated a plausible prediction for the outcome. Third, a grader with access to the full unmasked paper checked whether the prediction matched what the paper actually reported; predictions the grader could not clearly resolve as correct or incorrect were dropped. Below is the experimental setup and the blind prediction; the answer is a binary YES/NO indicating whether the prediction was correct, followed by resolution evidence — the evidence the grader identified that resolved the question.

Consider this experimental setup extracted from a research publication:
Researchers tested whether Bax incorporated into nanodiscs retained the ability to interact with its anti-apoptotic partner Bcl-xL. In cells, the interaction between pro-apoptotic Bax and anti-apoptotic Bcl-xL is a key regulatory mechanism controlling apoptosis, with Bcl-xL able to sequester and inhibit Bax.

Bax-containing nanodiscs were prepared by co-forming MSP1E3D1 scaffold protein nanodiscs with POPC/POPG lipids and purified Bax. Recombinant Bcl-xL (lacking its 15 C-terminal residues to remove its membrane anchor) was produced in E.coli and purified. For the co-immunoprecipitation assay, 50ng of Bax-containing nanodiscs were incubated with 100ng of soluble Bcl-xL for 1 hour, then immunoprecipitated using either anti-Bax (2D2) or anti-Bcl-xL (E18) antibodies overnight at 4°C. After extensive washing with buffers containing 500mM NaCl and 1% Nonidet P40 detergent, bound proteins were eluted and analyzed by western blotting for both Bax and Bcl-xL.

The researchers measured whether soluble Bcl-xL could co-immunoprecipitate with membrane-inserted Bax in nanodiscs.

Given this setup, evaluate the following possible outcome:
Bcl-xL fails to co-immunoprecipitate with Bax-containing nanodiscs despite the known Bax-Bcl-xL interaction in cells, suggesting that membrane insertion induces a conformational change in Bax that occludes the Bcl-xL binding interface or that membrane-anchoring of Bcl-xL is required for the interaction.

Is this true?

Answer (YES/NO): NO